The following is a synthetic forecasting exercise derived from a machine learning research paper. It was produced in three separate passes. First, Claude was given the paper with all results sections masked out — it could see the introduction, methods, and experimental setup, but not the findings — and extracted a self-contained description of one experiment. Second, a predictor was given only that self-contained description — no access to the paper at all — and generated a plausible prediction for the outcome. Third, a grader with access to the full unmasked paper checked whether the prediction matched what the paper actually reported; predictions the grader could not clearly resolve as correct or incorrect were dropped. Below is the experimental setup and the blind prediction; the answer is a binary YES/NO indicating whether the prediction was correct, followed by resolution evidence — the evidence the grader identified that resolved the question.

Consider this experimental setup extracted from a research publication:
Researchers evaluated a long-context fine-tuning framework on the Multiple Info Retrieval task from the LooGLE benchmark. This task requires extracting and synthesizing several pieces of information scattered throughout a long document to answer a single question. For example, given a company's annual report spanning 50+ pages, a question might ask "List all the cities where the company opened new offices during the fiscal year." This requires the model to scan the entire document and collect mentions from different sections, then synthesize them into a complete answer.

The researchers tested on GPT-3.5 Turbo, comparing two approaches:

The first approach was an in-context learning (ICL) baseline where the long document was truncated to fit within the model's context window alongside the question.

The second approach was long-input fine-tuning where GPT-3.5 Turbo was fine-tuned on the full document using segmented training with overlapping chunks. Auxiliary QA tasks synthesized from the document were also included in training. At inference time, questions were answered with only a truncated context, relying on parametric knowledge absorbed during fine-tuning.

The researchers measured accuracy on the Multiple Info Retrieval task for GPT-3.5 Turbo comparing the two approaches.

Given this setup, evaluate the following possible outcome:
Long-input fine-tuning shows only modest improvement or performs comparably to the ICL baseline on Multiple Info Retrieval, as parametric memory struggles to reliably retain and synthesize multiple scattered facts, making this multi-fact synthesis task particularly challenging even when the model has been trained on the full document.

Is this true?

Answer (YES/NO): YES